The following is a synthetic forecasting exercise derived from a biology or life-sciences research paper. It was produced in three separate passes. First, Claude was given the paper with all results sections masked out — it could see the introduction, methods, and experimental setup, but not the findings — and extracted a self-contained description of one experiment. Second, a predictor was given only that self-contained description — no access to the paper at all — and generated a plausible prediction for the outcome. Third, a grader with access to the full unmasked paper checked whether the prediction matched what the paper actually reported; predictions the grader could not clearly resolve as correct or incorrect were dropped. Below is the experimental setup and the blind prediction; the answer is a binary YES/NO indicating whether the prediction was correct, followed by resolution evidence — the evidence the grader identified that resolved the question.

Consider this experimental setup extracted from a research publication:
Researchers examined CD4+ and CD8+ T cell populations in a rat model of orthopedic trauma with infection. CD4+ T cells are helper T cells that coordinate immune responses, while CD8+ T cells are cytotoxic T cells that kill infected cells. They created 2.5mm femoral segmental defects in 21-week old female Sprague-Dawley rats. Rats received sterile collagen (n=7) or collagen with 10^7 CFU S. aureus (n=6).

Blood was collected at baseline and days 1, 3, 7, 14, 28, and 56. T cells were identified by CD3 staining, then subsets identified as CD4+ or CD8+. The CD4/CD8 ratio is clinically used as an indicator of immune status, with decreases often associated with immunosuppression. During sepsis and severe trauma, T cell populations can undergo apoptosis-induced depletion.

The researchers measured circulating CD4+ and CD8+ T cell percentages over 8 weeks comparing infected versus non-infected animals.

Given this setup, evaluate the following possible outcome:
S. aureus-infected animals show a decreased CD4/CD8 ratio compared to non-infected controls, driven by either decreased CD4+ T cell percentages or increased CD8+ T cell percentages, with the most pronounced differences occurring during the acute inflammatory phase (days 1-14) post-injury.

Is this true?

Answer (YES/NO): NO